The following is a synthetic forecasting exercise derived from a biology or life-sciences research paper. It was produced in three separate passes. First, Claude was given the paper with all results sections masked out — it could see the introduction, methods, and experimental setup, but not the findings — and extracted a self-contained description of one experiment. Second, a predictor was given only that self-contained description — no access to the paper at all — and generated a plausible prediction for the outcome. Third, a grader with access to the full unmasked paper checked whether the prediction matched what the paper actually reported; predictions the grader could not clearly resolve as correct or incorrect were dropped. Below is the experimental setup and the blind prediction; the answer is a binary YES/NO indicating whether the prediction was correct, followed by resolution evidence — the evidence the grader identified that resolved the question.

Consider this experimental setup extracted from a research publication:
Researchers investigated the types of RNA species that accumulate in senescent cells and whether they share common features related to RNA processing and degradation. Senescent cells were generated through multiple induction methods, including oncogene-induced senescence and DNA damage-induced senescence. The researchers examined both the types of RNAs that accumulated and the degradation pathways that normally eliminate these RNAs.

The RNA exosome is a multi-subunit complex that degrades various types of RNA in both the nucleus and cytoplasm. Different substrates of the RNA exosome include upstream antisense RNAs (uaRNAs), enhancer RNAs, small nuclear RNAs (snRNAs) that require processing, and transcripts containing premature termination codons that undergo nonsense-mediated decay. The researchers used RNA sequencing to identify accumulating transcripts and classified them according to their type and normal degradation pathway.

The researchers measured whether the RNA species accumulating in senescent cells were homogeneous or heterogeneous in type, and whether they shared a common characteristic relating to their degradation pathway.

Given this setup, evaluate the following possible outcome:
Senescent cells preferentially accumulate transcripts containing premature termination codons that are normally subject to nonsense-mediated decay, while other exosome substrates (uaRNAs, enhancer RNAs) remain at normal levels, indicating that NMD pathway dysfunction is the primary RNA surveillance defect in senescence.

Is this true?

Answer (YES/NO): NO